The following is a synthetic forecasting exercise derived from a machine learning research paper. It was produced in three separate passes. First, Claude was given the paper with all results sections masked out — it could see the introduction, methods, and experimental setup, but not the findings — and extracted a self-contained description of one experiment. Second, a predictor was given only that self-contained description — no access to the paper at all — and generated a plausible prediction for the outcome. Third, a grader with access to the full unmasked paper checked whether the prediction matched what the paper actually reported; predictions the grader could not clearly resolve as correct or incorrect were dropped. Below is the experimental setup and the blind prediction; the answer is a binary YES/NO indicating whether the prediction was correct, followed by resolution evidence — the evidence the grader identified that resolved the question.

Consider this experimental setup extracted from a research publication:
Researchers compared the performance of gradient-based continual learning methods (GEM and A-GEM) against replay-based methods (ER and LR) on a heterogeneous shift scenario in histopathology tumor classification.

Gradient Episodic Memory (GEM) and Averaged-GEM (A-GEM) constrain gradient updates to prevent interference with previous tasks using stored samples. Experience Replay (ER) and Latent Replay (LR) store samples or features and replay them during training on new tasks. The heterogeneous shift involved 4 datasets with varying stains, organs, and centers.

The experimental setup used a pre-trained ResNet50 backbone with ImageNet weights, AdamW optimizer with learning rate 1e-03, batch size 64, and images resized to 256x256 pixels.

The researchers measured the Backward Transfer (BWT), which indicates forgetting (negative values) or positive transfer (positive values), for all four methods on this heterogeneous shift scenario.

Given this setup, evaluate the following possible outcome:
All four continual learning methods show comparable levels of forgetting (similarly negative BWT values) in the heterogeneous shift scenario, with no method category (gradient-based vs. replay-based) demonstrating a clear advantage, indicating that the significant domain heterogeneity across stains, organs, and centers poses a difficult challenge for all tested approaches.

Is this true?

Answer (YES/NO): NO